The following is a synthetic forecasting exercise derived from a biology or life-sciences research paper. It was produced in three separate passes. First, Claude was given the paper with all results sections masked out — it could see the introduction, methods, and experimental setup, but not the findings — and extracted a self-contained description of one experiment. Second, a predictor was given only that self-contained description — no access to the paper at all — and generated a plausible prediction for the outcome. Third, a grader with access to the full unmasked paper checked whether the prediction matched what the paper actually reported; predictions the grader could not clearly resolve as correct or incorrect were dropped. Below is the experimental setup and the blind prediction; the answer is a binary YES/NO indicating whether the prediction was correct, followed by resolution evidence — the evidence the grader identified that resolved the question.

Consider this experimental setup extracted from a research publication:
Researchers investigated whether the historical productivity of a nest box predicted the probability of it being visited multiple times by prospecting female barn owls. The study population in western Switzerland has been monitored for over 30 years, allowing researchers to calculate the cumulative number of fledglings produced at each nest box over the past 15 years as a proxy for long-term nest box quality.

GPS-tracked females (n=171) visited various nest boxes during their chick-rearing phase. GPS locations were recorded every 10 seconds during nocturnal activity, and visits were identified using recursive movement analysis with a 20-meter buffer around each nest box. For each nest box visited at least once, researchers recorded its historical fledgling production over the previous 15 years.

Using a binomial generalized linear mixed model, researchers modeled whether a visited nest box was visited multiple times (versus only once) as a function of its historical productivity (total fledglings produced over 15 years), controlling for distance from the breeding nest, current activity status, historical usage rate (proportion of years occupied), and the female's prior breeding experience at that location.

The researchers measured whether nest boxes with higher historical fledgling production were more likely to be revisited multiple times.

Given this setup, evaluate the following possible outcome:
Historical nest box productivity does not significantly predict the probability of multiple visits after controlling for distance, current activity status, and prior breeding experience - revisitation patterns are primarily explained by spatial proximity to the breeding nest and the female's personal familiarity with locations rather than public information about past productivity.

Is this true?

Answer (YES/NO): YES